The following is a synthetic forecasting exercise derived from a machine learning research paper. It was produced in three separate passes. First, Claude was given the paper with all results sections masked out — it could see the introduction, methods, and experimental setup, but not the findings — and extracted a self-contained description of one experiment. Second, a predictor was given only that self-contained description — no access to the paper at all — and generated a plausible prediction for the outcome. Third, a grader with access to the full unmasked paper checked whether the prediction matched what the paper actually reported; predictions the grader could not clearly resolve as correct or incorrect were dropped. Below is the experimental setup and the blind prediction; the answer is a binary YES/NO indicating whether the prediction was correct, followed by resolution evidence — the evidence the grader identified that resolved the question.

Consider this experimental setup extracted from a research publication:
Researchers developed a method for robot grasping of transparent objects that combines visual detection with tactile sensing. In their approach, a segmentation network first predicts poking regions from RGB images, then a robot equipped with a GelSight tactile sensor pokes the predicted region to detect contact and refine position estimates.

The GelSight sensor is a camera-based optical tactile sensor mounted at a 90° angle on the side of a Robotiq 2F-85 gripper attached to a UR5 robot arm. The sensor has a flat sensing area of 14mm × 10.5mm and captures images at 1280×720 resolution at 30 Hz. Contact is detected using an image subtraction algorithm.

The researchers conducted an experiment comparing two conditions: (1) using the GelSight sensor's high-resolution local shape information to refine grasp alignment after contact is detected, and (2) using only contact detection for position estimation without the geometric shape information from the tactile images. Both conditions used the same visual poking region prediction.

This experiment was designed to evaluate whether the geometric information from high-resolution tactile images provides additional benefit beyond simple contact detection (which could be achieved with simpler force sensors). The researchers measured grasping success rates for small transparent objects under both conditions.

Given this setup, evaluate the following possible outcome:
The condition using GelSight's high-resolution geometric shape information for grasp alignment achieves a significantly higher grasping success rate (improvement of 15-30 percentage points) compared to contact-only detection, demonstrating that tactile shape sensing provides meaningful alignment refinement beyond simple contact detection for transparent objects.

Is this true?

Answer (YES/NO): YES